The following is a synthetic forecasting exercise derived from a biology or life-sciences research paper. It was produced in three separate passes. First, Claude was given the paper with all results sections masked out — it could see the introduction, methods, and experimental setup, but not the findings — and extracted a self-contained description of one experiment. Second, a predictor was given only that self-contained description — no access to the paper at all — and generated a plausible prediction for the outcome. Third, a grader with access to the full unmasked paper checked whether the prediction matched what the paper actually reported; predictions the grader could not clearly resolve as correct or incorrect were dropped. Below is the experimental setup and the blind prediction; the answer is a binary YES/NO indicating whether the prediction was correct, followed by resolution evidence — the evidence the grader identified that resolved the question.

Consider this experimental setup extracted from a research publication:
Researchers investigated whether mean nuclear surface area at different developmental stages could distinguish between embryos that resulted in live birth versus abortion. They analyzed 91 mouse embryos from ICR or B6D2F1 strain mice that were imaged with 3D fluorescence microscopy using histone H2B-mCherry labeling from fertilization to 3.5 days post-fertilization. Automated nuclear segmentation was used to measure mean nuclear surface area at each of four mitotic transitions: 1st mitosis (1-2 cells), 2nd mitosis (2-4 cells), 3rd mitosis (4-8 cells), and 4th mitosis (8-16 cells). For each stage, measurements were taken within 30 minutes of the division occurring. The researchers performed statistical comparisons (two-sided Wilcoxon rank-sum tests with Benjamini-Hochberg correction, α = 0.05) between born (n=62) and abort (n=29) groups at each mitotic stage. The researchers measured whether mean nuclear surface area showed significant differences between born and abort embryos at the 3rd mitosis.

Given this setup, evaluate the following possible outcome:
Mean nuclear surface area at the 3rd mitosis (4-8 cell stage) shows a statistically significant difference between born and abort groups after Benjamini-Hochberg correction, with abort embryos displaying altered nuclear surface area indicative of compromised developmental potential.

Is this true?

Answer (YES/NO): NO